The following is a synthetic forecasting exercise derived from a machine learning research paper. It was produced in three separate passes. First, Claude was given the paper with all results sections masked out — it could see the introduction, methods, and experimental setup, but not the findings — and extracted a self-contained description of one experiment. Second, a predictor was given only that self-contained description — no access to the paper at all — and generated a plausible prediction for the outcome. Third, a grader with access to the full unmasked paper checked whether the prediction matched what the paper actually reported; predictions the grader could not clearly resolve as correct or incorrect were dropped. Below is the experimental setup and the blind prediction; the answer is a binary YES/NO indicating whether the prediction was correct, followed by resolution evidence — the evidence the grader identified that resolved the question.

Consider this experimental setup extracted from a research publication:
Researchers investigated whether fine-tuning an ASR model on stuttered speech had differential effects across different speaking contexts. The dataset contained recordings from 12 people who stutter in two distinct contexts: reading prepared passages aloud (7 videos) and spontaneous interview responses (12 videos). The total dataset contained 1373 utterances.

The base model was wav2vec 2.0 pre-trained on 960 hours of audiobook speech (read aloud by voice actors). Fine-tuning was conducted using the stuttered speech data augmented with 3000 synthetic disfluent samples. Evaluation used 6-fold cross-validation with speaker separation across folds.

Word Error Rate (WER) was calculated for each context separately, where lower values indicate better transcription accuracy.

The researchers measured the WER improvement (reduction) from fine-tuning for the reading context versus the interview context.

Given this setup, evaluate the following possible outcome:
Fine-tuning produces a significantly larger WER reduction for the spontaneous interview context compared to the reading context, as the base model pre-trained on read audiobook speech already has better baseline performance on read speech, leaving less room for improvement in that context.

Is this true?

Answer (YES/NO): NO